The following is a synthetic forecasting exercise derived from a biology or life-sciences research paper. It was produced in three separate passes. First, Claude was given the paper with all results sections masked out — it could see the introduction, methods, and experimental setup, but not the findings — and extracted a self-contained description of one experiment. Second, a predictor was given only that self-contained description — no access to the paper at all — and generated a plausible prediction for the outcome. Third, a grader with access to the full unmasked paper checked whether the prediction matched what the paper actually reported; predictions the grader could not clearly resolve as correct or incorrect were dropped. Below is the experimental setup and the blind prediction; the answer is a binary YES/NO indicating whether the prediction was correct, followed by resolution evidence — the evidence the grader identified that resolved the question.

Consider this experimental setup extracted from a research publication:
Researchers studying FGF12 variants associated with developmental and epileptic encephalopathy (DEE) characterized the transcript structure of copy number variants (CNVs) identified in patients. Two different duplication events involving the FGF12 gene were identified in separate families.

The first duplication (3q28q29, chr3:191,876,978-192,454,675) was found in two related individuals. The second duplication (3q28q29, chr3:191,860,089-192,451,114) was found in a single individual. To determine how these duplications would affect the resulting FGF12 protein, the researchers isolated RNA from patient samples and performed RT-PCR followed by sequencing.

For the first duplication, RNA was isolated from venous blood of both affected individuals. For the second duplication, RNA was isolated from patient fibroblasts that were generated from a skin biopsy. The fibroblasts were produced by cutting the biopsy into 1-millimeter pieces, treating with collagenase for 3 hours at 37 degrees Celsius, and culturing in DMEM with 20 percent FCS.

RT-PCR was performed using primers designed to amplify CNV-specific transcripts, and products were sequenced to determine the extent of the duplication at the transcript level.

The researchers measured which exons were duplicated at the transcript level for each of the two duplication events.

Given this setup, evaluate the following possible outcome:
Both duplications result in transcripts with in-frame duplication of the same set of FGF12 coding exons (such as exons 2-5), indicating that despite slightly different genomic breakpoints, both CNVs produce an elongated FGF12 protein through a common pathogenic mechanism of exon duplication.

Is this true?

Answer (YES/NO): NO